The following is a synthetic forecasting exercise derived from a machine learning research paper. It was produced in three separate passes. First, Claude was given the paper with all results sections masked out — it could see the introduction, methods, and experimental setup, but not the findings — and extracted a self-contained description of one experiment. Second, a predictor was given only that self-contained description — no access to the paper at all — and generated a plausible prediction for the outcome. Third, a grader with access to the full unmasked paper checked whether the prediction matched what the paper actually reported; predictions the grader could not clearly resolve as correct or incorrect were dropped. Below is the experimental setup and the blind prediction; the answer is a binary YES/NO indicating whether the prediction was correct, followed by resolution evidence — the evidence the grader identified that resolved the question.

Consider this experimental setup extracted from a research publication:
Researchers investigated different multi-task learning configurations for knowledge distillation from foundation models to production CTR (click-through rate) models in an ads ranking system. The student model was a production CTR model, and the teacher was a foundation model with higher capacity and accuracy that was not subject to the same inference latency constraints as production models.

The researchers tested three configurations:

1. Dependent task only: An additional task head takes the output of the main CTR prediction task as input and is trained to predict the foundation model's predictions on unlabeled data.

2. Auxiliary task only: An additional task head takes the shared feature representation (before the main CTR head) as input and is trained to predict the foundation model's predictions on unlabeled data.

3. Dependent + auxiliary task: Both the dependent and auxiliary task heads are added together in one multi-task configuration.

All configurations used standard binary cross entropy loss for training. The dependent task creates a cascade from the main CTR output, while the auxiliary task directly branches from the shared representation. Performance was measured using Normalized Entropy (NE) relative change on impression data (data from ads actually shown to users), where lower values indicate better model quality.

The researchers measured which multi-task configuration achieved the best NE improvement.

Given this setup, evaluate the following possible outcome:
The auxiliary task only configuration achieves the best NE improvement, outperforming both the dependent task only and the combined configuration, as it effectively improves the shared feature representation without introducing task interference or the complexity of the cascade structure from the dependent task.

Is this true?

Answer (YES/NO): NO